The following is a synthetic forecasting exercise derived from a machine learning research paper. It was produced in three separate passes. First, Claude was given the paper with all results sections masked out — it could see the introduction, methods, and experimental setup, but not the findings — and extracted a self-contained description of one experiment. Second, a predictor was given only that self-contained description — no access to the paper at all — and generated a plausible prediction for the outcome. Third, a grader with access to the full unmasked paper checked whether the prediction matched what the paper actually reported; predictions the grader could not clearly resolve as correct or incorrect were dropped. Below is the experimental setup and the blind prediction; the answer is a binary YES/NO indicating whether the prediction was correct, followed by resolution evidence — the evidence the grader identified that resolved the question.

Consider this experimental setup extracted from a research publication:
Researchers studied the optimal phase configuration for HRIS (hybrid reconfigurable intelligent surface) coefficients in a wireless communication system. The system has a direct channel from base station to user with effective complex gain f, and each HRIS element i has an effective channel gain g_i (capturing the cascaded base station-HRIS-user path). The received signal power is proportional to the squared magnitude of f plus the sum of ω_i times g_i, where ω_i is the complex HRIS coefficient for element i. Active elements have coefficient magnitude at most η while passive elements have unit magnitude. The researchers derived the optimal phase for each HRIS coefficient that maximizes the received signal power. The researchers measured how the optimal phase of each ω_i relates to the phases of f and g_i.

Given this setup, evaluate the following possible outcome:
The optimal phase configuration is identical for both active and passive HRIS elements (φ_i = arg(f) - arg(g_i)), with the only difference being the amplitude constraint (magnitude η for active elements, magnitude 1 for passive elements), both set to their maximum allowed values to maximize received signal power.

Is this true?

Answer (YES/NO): YES